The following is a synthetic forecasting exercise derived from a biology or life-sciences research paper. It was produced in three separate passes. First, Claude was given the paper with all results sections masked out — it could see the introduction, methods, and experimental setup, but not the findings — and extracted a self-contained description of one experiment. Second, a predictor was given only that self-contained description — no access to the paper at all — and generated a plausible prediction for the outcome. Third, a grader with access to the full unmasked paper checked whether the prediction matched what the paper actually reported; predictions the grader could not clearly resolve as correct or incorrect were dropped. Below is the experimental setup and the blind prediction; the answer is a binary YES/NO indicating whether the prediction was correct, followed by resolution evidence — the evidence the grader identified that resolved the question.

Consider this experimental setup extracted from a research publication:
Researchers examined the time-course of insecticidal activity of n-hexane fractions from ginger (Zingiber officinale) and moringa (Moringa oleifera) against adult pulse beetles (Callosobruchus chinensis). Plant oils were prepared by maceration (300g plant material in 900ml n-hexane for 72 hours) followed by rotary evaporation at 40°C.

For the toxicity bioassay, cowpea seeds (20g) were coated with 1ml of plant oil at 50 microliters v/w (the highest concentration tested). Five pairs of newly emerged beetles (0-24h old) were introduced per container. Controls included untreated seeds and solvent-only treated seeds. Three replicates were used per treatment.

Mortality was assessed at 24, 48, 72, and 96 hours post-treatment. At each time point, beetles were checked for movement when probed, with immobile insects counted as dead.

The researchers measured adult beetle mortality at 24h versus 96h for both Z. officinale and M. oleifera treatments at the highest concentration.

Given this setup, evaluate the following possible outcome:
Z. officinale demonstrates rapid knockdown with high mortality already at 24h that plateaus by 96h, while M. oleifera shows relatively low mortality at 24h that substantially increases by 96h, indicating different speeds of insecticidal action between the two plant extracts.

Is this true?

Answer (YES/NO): NO